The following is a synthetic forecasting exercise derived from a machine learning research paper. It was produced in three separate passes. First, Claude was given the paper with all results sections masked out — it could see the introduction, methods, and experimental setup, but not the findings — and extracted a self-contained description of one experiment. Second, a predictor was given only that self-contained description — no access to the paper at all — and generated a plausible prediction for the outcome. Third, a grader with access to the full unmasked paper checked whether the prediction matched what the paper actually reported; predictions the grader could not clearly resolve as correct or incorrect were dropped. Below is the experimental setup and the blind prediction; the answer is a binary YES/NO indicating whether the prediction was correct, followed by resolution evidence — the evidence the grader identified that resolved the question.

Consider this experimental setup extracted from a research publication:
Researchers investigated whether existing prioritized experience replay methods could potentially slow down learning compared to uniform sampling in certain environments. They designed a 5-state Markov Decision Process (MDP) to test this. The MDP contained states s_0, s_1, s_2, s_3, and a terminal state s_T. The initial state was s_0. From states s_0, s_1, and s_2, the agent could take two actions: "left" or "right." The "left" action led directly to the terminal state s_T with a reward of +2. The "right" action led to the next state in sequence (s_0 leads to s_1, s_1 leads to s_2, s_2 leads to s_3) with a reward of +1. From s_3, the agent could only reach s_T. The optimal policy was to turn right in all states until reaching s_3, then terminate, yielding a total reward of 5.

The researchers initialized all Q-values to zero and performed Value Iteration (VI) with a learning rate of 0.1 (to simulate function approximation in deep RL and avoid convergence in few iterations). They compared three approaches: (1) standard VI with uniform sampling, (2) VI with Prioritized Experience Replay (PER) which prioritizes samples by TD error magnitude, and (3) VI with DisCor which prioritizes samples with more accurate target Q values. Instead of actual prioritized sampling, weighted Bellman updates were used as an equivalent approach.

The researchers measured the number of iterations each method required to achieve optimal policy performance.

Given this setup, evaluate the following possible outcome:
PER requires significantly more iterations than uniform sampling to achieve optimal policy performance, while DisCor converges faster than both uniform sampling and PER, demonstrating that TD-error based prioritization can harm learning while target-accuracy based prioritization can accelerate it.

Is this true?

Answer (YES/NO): NO